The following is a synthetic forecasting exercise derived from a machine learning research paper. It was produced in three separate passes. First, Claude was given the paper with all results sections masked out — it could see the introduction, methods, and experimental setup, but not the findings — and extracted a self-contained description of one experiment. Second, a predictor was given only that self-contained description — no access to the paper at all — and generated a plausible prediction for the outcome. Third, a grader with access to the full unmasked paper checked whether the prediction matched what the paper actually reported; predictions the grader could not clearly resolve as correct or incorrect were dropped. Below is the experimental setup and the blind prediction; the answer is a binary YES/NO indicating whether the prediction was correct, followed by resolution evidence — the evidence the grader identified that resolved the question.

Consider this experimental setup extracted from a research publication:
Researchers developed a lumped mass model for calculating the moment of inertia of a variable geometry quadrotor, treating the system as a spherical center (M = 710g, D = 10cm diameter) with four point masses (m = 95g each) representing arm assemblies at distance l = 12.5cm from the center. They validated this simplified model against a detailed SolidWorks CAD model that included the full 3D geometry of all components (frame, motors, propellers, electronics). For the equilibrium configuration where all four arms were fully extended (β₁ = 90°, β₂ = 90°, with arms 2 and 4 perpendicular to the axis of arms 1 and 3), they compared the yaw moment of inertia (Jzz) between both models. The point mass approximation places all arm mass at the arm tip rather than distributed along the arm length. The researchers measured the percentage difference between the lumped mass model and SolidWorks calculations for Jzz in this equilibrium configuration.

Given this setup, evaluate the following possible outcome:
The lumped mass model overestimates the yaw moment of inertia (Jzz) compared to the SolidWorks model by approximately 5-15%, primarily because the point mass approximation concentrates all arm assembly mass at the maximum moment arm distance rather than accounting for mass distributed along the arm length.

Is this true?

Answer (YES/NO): NO